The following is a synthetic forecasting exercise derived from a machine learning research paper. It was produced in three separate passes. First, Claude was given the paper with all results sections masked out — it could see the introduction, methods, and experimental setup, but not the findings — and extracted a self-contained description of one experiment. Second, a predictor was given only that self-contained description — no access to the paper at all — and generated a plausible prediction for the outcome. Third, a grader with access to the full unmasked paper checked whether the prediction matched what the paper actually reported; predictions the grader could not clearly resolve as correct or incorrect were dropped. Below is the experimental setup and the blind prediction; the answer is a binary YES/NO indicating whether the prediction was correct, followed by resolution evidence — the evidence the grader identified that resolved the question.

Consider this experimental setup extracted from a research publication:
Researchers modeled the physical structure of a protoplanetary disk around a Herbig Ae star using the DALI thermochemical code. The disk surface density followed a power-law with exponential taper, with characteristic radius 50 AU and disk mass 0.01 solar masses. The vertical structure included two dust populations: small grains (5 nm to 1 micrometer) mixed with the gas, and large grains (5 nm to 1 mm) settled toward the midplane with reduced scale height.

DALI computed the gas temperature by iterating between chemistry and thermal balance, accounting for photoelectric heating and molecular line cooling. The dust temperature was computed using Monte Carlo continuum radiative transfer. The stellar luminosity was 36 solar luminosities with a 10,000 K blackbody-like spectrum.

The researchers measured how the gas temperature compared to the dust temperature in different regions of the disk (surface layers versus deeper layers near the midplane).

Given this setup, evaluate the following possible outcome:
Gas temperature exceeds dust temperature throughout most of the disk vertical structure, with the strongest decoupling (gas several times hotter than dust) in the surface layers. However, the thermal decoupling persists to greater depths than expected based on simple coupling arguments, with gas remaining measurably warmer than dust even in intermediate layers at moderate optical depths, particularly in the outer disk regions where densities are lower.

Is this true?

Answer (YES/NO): NO